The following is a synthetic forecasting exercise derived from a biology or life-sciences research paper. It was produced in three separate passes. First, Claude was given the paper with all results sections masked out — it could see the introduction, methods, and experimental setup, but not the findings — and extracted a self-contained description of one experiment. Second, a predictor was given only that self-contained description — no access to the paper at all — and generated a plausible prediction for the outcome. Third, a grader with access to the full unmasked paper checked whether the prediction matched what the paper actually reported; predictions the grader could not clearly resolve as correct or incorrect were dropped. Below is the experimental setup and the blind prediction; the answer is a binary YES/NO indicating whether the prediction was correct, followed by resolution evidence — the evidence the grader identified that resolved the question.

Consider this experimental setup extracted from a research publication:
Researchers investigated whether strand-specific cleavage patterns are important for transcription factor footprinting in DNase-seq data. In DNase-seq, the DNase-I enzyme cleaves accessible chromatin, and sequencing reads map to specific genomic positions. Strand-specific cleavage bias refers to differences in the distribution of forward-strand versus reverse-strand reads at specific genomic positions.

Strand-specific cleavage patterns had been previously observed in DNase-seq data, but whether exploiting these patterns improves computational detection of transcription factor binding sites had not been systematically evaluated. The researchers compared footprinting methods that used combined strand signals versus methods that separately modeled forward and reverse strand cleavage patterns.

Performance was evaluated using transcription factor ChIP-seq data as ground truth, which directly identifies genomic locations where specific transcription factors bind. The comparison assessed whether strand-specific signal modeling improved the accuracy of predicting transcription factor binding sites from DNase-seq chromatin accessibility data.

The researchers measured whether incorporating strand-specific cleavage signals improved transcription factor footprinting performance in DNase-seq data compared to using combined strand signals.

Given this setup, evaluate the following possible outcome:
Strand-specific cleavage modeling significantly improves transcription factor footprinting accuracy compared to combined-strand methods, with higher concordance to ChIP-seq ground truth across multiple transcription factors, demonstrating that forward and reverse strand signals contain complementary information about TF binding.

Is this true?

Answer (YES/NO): YES